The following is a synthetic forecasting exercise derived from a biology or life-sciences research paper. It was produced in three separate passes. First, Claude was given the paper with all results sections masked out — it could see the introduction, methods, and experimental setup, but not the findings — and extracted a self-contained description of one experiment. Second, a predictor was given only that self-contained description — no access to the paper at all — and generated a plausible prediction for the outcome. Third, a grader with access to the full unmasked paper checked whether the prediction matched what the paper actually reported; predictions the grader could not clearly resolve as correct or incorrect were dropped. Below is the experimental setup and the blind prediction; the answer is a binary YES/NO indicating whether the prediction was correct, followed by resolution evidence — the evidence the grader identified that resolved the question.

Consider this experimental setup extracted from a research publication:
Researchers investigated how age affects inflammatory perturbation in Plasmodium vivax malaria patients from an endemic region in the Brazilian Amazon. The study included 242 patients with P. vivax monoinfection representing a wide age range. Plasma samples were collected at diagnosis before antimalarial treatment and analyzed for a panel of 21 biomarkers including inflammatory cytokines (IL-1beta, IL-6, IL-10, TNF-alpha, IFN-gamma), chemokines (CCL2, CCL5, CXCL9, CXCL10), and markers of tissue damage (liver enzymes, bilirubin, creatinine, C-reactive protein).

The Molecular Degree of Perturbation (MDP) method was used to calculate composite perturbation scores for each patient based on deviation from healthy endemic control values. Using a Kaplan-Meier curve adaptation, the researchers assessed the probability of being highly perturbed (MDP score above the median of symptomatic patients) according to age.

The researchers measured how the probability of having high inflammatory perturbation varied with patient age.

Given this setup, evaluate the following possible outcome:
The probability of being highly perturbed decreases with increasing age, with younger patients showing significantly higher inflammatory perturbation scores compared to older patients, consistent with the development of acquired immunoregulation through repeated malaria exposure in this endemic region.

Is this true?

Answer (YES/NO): YES